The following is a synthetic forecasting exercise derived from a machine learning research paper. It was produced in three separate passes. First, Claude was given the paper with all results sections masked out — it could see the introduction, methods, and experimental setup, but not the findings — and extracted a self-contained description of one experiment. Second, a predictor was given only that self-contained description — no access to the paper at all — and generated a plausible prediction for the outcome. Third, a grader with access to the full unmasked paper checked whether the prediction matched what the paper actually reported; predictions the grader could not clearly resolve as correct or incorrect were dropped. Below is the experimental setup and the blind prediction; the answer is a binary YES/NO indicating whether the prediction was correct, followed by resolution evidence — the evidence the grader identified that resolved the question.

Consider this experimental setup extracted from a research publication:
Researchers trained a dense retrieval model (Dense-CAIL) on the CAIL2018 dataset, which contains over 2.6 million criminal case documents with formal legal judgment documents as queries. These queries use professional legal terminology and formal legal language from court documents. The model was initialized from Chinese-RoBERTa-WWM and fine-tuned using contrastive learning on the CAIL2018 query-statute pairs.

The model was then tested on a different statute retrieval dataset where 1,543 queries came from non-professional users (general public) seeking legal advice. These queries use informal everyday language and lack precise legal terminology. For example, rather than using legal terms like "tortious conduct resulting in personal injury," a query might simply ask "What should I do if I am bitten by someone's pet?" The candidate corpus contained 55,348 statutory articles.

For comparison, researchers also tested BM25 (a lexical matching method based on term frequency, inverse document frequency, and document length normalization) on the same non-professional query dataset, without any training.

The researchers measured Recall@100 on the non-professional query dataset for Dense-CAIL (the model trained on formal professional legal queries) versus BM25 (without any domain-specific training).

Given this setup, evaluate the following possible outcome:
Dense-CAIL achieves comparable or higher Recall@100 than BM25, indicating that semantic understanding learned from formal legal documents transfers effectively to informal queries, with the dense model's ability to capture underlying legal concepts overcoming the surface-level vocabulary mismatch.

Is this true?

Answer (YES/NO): NO